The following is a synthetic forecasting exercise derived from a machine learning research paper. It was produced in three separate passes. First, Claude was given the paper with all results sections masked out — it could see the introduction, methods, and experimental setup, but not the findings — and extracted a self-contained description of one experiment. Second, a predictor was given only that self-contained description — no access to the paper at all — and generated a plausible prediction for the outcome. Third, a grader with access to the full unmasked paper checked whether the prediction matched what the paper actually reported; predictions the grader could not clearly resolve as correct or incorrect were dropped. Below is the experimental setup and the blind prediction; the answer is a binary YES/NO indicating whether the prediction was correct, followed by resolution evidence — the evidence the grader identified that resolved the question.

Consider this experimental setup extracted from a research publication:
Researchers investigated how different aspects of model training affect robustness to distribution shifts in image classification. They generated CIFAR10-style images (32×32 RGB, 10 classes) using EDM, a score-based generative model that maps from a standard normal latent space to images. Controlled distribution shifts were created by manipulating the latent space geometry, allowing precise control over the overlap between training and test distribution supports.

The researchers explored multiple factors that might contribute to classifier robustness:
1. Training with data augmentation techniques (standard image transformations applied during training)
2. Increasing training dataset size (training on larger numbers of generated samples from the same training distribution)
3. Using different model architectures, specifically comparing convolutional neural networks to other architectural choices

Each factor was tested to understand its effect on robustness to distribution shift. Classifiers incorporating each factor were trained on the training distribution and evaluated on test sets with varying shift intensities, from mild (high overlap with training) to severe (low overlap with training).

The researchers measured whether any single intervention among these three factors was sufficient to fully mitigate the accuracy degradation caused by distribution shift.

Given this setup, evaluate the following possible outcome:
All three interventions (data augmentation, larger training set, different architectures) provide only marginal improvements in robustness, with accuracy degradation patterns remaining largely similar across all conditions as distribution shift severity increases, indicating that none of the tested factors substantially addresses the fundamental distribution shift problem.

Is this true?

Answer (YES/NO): NO